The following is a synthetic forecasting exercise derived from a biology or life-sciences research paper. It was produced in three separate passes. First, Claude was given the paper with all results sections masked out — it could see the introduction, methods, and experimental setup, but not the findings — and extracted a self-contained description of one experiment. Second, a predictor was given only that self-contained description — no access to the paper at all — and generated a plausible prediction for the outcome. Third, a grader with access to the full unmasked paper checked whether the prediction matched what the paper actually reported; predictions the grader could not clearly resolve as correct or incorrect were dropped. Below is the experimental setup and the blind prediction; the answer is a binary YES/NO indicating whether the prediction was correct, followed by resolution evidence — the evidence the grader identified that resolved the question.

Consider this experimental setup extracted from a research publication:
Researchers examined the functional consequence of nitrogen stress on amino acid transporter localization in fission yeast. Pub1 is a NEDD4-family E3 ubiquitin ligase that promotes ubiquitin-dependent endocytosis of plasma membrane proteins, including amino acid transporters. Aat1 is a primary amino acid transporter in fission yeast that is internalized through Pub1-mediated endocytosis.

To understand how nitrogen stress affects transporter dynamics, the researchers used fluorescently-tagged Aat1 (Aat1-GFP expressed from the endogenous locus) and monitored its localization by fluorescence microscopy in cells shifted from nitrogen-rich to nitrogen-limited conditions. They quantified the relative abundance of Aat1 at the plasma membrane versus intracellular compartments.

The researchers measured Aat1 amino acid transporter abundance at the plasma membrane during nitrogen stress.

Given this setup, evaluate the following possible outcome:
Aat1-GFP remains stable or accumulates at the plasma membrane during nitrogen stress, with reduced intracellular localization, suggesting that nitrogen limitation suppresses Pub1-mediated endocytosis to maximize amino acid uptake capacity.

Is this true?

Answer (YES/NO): YES